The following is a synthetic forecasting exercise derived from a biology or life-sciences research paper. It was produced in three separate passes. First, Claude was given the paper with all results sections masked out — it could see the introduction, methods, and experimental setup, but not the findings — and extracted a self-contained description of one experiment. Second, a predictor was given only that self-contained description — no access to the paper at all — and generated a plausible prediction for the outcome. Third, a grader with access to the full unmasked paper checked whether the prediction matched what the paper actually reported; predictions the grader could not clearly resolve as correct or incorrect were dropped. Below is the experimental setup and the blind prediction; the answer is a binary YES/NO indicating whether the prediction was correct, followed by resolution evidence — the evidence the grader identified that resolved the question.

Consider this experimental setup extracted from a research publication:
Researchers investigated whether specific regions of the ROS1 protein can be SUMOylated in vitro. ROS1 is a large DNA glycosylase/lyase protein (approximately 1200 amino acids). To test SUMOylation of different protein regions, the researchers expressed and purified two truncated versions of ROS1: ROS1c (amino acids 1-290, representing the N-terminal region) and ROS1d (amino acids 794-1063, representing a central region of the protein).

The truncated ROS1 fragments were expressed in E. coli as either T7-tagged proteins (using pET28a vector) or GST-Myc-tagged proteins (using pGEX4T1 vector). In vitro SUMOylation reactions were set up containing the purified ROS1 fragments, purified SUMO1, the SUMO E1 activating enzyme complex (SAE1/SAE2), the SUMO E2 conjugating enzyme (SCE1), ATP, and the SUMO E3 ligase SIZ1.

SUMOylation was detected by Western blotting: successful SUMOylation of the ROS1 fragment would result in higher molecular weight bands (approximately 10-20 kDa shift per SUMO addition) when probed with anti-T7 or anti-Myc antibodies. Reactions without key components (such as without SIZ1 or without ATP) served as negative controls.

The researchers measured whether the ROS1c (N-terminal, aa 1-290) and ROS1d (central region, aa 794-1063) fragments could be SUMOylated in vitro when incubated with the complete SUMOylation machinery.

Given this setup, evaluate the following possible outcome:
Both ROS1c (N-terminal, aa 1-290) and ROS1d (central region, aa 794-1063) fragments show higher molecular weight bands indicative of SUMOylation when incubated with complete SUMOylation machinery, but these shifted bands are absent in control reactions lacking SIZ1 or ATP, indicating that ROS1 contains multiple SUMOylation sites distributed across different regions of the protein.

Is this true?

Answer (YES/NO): NO